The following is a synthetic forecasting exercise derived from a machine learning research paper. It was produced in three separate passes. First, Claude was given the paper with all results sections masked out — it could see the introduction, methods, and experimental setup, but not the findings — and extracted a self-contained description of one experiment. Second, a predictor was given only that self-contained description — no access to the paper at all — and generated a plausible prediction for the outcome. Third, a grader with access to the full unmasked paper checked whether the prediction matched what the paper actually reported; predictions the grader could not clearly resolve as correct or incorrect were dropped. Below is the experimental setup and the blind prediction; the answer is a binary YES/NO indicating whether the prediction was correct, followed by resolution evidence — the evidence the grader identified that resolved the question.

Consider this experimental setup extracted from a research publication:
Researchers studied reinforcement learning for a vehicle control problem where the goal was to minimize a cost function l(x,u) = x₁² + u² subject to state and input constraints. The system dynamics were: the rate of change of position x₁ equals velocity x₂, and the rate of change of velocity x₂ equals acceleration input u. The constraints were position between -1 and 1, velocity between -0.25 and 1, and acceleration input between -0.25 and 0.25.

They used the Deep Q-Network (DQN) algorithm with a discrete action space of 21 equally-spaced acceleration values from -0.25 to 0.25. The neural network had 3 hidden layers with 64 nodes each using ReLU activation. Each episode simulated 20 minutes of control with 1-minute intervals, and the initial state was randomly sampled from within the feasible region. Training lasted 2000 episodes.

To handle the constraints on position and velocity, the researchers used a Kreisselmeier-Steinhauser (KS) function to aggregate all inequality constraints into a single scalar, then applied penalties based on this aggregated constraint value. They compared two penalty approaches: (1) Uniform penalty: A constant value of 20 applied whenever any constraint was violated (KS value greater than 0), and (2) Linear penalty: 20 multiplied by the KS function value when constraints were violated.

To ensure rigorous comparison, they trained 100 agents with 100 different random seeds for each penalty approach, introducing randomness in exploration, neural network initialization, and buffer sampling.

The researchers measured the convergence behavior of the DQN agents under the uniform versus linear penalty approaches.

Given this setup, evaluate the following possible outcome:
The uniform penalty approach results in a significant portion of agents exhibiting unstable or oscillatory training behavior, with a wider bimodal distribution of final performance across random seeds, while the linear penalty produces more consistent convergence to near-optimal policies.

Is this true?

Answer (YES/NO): NO